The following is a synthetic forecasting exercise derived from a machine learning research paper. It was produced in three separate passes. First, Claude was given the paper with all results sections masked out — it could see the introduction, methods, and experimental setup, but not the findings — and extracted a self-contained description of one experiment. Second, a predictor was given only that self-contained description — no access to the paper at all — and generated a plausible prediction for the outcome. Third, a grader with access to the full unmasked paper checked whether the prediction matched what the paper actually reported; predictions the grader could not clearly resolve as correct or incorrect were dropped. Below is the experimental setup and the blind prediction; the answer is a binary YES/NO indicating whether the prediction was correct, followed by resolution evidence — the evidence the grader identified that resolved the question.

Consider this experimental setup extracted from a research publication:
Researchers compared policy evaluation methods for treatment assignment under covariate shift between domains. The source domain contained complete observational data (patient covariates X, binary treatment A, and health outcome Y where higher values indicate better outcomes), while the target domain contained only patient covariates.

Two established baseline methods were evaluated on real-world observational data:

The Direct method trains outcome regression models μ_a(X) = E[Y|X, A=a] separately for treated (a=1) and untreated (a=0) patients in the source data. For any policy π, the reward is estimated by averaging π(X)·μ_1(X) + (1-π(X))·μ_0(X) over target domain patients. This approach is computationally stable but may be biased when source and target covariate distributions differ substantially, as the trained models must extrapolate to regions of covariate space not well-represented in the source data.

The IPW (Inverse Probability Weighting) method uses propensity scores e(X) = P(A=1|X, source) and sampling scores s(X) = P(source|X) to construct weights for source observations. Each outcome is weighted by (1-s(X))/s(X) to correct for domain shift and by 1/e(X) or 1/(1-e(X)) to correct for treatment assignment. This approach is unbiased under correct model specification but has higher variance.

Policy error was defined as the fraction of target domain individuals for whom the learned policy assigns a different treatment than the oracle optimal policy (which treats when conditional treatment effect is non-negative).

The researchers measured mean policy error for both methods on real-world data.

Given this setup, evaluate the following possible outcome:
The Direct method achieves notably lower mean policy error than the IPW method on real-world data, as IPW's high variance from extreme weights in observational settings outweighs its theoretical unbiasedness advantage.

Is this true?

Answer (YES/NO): NO